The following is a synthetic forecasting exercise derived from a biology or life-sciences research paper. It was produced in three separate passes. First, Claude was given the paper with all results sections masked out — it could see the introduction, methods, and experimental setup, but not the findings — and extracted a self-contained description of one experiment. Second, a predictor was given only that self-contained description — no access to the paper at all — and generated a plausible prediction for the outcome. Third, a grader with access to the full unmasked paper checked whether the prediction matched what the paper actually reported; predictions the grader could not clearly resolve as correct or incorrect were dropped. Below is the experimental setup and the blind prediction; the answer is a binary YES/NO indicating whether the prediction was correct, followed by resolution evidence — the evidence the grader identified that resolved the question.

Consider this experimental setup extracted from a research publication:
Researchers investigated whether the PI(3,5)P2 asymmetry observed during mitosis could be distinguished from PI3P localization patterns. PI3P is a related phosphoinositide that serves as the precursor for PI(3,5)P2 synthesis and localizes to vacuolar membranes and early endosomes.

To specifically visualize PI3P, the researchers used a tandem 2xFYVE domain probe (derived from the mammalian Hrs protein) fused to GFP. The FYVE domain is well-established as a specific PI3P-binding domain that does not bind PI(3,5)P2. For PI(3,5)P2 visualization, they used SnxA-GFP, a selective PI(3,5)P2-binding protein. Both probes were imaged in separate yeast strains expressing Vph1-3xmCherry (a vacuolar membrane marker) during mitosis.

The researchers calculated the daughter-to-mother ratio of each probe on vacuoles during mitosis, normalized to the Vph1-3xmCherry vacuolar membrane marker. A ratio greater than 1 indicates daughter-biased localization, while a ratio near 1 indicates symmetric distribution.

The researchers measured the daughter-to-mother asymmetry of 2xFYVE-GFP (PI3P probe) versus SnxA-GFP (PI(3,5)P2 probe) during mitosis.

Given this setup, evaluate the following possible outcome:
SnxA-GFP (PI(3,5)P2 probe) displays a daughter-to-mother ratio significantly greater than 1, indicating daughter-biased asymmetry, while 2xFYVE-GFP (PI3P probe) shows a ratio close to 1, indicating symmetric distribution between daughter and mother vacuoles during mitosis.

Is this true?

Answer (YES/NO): YES